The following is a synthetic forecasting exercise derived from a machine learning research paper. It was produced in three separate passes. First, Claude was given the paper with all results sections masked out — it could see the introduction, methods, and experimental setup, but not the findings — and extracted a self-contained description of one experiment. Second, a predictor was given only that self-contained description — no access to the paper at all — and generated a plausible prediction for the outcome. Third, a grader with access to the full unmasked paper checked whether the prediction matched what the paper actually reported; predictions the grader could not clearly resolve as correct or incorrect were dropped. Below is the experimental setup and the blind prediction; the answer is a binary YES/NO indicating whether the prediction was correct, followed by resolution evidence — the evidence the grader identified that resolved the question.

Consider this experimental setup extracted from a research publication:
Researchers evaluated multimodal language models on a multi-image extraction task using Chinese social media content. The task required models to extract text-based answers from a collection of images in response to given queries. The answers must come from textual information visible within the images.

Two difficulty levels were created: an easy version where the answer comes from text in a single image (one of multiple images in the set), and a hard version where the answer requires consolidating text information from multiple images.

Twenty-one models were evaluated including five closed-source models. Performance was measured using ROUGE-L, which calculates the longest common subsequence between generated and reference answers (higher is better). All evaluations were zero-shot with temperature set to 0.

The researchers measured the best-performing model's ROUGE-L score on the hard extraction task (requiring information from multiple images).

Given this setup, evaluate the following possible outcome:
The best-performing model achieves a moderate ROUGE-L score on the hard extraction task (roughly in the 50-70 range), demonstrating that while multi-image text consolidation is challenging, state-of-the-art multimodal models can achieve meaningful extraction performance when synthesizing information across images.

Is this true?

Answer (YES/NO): YES